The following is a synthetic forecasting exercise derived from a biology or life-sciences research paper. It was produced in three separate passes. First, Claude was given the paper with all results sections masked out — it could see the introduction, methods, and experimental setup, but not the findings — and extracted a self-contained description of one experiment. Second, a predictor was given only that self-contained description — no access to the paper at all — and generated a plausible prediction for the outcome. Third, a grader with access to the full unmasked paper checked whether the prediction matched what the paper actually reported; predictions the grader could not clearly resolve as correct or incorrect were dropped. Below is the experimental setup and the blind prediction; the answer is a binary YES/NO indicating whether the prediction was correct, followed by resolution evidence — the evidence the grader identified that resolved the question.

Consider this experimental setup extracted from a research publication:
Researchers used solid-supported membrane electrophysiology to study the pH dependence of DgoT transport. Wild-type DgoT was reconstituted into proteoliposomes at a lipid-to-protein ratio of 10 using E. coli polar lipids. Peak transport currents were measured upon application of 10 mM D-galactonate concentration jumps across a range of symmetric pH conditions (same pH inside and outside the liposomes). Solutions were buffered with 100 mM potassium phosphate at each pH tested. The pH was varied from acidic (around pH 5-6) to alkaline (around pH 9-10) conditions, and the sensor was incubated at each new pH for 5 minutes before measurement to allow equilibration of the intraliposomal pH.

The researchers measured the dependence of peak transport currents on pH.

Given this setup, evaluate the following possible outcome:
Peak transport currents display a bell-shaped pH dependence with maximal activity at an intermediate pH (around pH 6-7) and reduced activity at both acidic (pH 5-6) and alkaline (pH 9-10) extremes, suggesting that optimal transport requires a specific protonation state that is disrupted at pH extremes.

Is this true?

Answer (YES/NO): NO